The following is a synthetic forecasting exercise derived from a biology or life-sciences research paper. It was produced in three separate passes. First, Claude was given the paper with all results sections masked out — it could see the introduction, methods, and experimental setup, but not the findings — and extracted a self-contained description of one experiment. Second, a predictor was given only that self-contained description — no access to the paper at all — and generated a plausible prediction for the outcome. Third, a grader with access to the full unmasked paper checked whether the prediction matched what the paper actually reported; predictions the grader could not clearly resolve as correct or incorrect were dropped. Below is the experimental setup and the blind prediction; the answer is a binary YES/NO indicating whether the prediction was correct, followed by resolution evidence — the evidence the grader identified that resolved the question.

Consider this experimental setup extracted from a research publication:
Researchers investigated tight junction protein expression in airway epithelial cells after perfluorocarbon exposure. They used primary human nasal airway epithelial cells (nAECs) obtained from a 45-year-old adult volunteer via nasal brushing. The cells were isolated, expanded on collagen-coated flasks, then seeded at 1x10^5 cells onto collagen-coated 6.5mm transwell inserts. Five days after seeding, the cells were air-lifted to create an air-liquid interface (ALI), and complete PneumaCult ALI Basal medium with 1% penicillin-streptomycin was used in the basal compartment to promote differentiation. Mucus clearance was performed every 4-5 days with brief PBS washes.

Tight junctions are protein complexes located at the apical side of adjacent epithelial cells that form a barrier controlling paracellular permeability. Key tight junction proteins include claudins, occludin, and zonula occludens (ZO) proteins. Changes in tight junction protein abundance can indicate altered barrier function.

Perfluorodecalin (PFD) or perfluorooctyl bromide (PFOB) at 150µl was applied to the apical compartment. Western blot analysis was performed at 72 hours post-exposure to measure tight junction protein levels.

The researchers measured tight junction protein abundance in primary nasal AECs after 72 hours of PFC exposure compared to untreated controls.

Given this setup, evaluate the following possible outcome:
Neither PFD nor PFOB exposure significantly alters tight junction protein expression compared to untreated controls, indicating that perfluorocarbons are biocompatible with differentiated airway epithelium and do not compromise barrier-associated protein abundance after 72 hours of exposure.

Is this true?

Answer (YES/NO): NO